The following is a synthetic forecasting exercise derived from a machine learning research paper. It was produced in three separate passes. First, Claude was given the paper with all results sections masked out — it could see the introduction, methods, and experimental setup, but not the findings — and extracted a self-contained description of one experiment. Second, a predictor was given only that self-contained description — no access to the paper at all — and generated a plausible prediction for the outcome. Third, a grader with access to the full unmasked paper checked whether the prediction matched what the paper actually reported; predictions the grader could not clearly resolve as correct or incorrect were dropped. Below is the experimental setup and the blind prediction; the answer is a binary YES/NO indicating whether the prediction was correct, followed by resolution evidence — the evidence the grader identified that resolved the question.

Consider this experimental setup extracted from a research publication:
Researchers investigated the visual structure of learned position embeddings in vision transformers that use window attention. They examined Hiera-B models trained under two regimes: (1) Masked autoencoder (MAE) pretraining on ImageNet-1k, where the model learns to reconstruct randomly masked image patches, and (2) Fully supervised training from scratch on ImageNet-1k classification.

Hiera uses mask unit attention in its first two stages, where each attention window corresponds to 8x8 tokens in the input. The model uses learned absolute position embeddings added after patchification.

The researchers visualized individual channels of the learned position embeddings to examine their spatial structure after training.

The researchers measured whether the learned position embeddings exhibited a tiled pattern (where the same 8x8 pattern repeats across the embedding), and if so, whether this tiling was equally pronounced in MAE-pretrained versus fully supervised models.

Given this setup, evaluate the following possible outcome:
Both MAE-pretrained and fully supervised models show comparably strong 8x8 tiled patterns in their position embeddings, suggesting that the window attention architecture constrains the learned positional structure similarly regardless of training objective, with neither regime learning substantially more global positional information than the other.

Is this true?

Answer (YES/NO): NO